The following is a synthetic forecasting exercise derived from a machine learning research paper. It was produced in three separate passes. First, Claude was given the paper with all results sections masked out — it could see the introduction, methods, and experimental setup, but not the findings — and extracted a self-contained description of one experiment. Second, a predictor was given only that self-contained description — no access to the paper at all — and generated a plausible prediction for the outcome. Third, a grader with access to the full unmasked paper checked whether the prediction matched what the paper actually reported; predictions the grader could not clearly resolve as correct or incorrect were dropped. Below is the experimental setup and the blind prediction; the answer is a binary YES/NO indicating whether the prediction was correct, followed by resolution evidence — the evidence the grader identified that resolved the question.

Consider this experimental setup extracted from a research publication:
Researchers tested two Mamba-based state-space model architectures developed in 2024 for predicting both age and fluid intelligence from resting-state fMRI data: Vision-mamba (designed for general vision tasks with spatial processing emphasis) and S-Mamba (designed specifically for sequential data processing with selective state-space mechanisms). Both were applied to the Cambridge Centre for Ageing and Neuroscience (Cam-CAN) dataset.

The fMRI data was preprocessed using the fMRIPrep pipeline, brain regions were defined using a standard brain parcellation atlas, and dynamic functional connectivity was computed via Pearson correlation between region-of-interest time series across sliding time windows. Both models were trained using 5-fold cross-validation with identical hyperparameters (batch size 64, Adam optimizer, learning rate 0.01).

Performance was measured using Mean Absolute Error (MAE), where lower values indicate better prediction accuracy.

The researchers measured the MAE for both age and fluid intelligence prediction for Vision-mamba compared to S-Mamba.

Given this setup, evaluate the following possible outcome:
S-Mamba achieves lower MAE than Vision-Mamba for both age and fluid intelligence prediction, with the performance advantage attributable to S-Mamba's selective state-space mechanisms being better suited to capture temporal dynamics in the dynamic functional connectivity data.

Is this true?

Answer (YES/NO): NO